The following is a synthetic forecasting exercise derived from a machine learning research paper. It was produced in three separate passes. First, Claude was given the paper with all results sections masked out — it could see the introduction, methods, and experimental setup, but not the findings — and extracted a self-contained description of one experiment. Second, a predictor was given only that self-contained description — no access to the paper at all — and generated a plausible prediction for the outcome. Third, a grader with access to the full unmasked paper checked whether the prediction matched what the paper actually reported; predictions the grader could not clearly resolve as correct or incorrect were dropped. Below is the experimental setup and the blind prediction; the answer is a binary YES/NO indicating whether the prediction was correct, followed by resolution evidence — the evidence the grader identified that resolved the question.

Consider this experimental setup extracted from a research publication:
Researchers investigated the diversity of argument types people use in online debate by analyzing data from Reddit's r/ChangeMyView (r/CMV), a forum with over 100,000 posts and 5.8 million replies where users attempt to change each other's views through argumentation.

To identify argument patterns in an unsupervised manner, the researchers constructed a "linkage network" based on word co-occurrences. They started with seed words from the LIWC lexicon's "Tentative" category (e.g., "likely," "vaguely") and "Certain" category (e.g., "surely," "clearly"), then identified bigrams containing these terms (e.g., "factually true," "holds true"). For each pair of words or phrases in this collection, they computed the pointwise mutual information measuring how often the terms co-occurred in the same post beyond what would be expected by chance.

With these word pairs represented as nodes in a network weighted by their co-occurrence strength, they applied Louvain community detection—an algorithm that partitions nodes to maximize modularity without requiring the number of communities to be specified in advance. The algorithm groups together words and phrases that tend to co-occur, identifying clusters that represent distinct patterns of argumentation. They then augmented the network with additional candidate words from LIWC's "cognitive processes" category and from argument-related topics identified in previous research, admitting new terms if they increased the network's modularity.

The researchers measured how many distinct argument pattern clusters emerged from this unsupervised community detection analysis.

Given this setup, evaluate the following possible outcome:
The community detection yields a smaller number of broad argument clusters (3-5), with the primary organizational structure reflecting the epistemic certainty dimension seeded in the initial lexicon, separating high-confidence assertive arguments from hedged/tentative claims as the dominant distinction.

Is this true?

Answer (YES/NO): NO